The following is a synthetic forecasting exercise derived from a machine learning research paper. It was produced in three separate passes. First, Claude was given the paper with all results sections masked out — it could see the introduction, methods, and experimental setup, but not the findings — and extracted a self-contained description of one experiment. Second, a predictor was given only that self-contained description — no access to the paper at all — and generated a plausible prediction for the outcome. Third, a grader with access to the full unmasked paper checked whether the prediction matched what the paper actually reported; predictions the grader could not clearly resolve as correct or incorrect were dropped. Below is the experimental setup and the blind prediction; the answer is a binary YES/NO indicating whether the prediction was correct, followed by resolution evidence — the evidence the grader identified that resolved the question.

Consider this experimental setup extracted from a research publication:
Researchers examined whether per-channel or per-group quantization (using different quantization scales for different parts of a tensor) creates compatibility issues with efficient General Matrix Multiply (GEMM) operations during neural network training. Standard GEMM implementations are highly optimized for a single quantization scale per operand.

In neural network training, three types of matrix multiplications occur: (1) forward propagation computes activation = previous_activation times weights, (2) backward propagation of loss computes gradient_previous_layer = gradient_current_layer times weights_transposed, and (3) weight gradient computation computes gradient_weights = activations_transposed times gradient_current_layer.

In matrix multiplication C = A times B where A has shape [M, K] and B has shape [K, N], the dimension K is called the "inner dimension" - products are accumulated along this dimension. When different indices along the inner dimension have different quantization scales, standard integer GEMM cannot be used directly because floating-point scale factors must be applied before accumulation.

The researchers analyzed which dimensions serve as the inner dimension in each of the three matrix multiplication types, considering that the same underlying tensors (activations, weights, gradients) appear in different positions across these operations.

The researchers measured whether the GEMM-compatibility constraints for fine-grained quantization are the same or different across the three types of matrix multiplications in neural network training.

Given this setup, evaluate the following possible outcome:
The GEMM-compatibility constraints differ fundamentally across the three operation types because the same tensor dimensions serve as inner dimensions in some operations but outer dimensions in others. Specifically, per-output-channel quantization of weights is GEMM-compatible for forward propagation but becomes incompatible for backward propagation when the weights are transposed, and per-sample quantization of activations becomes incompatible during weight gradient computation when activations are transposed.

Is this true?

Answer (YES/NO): YES